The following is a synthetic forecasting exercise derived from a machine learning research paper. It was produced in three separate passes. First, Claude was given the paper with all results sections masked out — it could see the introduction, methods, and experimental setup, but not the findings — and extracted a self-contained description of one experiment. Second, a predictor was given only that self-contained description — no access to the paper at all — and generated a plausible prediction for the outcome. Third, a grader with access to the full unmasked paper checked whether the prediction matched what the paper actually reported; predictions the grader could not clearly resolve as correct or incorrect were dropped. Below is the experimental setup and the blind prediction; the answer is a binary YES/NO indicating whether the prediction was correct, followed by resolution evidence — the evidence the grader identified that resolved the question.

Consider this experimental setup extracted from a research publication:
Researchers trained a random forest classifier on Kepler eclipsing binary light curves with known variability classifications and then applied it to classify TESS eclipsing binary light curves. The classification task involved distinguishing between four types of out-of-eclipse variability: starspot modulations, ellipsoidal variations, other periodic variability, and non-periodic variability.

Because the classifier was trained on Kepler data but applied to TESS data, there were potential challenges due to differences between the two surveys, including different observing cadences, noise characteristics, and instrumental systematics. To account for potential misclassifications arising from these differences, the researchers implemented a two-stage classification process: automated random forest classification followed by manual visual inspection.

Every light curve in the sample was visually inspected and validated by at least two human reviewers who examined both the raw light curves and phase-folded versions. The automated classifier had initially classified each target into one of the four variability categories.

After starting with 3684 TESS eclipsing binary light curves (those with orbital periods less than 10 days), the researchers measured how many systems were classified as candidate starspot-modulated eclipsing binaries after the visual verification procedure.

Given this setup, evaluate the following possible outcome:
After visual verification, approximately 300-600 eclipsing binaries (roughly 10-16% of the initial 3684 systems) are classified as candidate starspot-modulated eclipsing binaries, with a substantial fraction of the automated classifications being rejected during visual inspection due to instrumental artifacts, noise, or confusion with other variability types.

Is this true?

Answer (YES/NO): NO